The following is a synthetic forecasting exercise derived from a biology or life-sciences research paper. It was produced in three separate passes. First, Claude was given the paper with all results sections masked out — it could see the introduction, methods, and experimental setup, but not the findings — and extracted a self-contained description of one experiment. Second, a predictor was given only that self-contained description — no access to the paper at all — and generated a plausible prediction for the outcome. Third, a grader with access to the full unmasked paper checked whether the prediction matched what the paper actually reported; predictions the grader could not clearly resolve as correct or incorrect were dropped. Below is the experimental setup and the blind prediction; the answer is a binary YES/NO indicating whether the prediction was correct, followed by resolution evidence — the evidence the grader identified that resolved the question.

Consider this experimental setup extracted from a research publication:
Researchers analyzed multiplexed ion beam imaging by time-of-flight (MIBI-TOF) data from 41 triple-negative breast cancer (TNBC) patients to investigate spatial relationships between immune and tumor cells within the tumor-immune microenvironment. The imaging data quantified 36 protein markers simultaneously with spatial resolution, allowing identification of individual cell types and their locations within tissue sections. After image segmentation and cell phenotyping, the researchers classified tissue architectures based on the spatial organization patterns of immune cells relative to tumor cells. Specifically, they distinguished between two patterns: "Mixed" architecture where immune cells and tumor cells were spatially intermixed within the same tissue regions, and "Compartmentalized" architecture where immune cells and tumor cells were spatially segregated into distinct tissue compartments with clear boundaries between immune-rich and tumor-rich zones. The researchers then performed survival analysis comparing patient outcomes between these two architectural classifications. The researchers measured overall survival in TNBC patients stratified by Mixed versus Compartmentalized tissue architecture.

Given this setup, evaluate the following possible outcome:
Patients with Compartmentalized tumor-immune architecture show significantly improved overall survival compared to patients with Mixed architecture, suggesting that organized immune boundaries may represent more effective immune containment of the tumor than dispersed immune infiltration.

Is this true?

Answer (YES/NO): YES